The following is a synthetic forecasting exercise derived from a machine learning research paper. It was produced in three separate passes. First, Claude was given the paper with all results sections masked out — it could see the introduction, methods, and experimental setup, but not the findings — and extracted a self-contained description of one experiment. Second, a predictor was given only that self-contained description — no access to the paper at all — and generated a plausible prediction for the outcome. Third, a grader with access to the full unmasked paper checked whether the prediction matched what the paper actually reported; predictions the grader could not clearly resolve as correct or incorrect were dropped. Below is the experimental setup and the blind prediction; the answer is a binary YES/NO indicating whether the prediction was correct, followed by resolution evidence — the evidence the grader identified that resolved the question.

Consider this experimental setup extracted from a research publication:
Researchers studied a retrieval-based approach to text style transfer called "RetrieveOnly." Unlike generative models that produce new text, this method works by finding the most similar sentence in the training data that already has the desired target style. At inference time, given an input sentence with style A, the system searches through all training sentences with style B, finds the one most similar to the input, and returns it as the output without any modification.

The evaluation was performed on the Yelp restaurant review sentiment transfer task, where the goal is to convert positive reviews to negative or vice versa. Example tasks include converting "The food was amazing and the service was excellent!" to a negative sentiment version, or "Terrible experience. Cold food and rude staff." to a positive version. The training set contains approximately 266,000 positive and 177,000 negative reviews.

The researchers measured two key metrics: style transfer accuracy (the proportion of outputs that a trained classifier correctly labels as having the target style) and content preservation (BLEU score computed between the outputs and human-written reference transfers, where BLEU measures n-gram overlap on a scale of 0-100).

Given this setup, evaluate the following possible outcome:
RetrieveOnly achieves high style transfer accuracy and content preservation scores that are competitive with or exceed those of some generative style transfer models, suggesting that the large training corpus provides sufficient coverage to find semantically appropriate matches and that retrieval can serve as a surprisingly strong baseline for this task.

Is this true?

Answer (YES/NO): NO